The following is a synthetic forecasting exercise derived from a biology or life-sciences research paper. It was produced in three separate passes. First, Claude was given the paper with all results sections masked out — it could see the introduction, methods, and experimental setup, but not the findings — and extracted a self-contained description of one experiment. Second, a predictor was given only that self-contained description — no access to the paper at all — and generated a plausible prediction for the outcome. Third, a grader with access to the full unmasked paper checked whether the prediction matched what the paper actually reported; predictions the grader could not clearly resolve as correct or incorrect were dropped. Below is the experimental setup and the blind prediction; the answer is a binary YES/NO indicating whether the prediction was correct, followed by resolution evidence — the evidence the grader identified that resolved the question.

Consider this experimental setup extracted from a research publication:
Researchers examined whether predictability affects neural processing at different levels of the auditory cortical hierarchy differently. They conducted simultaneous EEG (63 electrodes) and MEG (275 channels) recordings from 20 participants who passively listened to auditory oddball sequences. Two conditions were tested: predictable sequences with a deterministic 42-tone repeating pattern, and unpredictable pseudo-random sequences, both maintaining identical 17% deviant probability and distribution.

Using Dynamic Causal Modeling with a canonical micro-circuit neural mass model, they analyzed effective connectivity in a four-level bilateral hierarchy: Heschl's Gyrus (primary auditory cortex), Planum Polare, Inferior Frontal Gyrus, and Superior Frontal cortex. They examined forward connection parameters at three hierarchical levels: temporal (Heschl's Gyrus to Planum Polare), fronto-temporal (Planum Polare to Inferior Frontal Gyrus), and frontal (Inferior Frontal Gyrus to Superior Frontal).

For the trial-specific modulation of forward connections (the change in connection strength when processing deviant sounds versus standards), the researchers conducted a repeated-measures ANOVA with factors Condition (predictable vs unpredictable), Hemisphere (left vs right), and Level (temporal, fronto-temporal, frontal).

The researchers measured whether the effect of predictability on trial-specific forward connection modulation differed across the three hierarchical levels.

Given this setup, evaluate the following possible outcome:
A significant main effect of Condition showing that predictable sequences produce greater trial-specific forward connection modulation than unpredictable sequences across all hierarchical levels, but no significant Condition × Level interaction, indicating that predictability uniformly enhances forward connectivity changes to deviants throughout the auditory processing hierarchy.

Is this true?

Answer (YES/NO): NO